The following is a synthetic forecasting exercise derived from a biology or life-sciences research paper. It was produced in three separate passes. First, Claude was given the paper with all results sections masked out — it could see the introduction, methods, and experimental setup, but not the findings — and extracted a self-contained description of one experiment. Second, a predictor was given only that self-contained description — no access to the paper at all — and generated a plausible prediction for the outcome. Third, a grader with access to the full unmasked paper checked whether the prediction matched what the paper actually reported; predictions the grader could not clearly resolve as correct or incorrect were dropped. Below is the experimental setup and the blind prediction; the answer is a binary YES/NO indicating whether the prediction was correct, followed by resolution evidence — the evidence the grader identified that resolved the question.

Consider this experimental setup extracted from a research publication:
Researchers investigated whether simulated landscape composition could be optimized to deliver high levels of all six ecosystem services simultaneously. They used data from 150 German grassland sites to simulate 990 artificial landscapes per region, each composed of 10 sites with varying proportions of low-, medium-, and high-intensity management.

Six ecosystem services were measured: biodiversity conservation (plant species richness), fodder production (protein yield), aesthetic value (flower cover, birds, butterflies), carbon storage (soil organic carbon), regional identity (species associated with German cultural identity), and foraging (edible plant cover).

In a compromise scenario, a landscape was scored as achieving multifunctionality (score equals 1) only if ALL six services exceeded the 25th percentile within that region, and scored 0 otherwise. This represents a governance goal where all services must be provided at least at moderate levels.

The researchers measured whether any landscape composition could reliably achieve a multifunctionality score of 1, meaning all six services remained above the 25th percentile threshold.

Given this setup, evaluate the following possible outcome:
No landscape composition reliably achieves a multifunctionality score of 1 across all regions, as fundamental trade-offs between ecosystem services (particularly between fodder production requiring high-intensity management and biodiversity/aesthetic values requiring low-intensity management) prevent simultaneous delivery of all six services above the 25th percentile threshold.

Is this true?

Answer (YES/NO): YES